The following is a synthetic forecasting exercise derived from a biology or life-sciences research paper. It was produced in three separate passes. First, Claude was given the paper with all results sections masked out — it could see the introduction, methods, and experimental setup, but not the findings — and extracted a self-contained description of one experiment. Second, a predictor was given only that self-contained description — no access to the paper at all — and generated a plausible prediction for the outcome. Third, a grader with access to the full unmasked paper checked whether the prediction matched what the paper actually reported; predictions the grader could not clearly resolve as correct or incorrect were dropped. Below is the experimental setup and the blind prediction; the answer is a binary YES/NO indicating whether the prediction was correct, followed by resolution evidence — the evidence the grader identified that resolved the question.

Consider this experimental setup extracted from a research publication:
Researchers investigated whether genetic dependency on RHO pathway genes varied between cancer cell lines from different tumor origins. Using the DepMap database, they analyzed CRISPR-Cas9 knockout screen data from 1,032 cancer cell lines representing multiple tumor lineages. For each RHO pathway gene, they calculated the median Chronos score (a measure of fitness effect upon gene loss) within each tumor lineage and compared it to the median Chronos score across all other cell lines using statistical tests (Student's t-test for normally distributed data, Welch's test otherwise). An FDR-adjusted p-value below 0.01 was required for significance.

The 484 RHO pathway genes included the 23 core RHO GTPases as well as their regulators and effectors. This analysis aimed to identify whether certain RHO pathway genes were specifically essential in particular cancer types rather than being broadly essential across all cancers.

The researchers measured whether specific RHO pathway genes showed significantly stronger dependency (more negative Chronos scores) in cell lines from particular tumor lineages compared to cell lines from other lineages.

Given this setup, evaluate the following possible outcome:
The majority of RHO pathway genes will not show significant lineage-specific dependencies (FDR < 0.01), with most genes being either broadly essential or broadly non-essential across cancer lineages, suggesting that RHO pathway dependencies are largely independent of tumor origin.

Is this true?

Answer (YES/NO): NO